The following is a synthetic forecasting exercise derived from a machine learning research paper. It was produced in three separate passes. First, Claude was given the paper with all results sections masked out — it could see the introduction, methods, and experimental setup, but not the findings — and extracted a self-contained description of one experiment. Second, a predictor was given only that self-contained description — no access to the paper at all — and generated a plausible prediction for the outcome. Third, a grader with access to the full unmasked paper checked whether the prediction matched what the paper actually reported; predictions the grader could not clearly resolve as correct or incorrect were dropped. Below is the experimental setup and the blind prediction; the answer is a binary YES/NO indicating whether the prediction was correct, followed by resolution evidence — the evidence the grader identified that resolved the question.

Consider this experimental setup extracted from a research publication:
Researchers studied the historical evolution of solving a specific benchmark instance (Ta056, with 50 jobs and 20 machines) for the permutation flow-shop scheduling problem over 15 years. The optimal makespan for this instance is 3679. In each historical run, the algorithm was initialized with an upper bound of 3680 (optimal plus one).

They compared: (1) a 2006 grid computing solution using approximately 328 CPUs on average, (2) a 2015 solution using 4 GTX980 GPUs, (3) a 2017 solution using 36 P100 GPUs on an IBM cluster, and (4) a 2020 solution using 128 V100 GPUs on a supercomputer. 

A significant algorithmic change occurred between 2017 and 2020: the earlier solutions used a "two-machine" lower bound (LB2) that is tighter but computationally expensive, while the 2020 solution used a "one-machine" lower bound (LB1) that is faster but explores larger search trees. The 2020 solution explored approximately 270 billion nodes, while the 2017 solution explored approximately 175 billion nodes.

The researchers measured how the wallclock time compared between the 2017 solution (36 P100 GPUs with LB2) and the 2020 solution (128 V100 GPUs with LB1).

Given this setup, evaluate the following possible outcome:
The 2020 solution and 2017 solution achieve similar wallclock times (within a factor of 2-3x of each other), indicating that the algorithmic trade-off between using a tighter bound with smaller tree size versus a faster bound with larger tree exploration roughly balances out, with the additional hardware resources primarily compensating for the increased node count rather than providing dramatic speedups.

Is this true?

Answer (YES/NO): NO